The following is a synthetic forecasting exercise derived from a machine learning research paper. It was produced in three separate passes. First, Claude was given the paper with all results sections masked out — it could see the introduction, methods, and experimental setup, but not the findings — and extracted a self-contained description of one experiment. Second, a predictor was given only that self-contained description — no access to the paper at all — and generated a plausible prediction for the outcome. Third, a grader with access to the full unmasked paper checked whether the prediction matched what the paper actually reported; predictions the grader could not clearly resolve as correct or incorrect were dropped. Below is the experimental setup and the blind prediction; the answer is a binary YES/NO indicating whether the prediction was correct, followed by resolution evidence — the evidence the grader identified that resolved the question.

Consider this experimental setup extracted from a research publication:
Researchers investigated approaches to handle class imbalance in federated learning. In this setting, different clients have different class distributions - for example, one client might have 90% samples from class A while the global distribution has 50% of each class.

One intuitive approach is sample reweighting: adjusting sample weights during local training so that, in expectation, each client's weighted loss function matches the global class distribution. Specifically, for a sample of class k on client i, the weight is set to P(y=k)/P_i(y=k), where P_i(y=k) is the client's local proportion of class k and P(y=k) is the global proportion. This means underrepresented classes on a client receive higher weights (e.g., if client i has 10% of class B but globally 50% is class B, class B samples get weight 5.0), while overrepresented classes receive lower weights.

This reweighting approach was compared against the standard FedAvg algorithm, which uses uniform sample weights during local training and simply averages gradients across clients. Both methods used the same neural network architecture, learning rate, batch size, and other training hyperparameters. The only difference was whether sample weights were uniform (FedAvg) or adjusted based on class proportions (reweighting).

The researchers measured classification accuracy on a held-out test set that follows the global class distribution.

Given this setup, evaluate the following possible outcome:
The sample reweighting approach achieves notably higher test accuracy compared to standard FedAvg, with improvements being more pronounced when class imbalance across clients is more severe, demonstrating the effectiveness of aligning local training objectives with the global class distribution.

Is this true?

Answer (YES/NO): NO